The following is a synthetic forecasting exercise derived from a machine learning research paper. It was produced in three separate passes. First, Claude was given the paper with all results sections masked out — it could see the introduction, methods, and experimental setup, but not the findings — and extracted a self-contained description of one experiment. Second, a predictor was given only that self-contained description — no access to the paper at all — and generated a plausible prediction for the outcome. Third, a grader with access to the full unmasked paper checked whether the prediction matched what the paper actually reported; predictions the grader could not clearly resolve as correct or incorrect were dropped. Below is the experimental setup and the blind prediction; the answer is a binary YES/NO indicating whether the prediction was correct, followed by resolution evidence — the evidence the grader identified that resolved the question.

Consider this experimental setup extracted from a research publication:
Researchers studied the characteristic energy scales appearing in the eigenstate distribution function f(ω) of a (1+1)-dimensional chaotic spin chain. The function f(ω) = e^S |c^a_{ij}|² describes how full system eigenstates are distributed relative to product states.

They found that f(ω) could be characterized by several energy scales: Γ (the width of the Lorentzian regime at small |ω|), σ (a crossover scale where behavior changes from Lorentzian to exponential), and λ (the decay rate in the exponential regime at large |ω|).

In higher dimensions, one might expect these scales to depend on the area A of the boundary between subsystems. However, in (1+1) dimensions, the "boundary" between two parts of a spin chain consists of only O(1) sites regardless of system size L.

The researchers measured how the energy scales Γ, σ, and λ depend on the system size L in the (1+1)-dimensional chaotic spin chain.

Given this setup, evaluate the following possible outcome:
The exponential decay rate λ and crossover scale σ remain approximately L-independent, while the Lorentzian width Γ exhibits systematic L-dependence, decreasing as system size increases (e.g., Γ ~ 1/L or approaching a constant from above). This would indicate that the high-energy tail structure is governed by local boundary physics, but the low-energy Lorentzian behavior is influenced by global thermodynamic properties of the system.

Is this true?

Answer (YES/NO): NO